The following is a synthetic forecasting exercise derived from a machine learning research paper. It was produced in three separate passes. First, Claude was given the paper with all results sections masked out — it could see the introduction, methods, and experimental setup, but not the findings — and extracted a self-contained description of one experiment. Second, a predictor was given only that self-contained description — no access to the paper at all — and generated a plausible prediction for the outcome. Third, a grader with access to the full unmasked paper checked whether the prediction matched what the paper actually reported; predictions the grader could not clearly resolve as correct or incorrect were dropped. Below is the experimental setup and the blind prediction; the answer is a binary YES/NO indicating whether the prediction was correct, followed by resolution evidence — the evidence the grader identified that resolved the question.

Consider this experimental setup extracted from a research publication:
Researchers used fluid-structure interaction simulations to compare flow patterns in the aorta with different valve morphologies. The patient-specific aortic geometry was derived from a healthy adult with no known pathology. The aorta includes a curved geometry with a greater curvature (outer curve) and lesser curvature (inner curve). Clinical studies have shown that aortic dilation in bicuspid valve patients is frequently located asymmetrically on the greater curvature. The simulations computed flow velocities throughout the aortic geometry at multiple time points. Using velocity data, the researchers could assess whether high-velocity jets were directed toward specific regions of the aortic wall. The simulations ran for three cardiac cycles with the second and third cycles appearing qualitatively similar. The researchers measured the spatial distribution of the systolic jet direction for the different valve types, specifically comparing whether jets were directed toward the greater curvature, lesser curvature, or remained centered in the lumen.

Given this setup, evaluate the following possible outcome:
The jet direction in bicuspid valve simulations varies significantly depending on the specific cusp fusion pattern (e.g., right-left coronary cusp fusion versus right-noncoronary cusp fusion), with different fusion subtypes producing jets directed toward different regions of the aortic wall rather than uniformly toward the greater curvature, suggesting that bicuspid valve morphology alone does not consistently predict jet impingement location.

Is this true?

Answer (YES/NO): NO